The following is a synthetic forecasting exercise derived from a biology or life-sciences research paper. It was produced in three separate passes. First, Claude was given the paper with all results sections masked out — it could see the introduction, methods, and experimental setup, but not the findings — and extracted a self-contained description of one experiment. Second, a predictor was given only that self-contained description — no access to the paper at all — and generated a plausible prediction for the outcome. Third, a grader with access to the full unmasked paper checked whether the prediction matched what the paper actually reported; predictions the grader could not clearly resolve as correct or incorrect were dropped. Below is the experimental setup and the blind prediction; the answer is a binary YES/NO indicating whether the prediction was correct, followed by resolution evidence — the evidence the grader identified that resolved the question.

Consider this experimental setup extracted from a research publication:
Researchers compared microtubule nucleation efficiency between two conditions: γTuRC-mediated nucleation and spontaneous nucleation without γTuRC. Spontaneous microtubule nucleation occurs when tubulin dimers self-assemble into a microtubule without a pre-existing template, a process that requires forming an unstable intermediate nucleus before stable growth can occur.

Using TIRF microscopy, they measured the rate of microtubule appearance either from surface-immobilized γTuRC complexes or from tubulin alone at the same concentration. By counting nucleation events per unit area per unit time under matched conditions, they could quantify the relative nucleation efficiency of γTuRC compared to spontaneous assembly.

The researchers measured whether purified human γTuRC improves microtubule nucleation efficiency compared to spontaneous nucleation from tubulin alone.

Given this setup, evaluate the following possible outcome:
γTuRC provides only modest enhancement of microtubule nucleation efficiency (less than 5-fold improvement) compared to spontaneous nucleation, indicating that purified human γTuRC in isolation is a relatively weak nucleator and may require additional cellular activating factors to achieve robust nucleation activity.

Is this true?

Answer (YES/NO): NO